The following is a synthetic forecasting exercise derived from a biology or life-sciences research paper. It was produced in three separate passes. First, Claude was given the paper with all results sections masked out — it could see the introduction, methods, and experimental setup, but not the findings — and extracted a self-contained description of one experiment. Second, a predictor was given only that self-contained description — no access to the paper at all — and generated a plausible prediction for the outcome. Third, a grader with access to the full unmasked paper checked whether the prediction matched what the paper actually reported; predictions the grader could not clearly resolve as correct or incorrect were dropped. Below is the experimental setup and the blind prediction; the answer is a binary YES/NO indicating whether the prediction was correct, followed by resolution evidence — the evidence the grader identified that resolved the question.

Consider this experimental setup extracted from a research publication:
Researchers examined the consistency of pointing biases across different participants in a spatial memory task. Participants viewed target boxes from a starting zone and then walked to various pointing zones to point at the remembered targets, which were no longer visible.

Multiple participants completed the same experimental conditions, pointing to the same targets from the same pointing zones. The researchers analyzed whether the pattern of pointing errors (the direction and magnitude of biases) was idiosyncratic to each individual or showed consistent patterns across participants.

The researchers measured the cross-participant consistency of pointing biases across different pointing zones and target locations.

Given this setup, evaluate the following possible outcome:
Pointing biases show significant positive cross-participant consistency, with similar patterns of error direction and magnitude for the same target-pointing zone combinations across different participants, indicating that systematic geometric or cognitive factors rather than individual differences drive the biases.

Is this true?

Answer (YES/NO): YES